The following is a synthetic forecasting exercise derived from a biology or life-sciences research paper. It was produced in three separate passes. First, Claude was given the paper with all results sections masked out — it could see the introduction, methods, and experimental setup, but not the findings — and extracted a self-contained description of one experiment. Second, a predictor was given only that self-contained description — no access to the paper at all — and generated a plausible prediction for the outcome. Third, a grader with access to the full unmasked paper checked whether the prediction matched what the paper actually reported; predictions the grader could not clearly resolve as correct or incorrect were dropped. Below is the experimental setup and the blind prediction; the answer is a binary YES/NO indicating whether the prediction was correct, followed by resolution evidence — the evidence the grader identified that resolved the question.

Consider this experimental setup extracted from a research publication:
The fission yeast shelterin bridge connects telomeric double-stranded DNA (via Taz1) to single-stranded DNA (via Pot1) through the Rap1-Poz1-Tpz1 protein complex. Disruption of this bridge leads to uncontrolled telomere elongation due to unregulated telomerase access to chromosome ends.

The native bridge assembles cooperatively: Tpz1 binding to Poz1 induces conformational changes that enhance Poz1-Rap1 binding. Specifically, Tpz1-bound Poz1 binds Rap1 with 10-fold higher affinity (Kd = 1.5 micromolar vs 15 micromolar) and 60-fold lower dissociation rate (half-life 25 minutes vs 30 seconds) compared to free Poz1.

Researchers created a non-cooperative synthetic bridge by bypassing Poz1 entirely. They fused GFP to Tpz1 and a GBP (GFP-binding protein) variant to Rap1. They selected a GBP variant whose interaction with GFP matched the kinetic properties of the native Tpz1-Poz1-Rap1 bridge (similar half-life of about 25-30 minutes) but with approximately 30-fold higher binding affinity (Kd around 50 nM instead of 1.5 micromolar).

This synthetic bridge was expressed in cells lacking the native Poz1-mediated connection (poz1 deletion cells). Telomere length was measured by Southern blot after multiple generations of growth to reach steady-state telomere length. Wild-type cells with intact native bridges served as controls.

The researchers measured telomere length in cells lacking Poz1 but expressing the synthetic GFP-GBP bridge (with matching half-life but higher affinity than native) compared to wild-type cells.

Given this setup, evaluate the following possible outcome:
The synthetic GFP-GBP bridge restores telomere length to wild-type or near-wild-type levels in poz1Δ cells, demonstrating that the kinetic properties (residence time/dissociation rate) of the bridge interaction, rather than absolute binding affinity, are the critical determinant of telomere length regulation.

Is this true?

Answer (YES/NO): YES